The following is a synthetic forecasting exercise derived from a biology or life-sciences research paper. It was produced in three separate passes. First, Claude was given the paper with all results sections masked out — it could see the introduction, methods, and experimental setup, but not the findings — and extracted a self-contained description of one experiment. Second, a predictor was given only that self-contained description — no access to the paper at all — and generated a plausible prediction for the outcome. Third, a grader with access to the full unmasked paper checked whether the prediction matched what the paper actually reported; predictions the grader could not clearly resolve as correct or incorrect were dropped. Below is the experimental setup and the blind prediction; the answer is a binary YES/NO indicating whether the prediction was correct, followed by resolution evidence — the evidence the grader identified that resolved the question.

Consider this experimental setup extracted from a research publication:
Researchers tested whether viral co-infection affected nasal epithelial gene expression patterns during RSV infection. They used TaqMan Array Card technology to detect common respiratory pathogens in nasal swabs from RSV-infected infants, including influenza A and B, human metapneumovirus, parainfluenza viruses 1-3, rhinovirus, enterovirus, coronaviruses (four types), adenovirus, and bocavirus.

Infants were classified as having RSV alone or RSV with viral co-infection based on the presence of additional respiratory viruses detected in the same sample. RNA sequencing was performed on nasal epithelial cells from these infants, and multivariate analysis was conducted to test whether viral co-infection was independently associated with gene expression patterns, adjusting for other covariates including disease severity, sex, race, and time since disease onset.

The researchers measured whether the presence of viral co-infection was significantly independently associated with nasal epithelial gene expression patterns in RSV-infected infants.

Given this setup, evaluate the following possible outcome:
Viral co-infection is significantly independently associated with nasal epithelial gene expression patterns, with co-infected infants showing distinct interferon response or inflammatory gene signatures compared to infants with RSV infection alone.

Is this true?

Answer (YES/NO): NO